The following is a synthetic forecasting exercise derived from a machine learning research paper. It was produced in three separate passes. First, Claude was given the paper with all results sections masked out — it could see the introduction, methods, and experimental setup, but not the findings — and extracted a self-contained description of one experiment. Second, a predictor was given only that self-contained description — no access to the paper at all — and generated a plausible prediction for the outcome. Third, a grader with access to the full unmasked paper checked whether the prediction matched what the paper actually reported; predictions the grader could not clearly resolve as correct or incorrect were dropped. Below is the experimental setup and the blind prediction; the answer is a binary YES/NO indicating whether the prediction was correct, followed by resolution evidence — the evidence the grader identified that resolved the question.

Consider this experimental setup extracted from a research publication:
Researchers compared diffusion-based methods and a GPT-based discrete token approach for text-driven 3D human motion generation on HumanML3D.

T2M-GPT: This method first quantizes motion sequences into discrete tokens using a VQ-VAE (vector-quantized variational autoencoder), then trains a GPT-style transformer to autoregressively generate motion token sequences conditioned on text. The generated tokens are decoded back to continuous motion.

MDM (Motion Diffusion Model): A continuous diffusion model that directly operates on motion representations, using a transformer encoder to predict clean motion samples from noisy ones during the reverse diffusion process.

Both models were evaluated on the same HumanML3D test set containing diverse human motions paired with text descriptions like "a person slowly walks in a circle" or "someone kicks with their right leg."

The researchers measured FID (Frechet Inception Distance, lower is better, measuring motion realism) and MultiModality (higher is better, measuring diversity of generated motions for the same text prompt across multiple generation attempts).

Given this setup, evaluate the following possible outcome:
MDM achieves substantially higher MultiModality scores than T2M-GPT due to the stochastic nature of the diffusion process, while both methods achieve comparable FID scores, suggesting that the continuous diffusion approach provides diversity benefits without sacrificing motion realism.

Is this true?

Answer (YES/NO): NO